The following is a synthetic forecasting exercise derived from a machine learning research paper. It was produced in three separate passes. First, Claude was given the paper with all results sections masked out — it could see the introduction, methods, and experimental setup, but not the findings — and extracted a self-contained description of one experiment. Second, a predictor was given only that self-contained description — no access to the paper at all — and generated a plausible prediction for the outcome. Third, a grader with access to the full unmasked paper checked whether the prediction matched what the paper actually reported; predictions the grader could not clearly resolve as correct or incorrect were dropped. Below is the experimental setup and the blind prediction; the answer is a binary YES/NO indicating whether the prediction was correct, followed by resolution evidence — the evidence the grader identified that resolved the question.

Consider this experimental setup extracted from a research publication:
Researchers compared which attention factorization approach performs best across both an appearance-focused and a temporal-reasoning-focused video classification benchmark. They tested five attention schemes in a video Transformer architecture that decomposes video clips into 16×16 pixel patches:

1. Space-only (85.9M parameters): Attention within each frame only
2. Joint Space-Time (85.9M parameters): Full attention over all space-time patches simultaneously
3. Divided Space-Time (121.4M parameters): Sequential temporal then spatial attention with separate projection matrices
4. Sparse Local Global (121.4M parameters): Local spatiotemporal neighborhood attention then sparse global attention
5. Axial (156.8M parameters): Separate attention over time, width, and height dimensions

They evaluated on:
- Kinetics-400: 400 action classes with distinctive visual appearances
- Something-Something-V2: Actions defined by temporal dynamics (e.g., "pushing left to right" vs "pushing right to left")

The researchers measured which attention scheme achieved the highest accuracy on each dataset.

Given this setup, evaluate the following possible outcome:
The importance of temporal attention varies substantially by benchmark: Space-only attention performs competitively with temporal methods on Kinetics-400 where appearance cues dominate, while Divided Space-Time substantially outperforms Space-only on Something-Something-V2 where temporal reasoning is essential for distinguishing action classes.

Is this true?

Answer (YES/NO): YES